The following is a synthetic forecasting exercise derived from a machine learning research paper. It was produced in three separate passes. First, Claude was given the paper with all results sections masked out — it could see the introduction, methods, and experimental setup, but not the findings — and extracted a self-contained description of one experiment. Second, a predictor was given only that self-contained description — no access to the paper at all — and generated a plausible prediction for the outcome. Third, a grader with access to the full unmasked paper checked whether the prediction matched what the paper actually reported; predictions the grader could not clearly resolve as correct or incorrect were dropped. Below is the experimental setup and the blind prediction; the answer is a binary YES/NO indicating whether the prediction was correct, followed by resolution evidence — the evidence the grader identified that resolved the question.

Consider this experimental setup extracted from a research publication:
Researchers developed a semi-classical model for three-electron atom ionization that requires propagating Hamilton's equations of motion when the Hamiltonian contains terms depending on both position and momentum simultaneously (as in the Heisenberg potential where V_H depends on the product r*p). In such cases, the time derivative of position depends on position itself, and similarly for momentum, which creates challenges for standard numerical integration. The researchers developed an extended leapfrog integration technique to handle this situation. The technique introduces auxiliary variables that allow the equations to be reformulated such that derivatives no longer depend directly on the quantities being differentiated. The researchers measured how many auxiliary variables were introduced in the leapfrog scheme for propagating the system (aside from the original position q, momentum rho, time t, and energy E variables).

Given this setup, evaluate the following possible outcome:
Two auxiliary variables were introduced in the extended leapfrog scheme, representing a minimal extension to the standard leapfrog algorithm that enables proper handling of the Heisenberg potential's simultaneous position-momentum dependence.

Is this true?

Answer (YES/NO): NO